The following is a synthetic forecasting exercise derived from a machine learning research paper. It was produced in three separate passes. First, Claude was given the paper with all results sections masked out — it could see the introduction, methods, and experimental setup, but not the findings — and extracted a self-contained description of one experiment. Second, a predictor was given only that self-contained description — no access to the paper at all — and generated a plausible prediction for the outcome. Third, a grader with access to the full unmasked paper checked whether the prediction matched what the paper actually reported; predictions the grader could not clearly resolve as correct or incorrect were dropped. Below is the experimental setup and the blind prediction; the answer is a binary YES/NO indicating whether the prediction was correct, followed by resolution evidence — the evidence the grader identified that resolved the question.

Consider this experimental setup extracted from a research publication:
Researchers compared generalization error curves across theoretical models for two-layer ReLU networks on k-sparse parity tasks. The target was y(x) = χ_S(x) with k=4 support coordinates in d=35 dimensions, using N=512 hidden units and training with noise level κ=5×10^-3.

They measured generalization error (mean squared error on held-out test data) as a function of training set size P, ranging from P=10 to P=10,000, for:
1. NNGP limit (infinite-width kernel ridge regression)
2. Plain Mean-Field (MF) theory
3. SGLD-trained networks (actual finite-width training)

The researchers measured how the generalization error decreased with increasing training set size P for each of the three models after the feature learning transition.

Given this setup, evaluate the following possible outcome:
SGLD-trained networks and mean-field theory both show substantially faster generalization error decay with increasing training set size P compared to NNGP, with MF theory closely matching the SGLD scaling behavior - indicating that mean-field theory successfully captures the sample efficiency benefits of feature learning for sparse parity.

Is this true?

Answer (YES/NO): NO